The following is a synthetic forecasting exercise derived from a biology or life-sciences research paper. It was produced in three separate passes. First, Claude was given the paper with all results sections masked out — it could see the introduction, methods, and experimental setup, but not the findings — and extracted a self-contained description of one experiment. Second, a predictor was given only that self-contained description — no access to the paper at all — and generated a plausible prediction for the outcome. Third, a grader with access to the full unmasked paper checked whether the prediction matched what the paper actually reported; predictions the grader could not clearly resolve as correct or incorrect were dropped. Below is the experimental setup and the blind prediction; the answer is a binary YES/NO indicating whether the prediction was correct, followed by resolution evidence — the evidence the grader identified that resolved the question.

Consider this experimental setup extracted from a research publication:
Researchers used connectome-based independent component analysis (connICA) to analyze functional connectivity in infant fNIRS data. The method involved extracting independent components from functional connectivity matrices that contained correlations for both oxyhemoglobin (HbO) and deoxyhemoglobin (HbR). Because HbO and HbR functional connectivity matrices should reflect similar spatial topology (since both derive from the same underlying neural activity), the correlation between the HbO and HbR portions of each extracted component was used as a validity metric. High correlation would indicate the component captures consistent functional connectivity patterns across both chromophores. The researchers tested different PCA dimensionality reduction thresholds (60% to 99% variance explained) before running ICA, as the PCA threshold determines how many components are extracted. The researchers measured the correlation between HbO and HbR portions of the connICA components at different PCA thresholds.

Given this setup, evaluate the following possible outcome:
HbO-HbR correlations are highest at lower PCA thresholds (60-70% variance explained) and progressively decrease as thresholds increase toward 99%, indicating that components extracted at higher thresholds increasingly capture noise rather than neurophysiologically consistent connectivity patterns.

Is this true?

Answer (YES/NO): YES